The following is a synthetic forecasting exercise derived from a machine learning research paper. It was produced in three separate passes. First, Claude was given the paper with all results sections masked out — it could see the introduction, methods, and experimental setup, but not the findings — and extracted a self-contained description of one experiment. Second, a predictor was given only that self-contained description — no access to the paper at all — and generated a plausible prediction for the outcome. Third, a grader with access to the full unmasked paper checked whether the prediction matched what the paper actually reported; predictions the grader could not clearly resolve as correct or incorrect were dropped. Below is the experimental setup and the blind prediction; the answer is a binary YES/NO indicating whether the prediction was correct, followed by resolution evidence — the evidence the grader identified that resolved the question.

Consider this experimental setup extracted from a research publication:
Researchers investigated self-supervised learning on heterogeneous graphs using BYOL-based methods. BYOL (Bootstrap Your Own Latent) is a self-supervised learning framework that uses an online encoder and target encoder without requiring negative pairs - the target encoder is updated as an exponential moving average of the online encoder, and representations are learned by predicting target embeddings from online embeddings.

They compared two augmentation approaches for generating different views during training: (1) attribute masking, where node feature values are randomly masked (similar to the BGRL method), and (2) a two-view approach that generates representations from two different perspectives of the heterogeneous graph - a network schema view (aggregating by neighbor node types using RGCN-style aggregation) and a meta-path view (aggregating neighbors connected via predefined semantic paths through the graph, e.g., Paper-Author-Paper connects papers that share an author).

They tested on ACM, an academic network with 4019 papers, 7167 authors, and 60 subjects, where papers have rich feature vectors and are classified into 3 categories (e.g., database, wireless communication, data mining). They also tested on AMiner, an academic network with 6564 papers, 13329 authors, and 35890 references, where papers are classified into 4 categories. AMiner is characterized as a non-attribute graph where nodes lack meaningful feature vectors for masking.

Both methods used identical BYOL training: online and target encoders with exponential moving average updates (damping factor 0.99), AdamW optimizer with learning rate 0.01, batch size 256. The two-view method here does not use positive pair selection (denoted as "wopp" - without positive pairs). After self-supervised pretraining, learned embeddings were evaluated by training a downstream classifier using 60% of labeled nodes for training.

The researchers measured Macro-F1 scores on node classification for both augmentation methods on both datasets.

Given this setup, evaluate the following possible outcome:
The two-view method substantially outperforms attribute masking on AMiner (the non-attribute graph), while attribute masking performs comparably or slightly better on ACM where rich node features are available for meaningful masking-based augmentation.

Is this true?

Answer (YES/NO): NO